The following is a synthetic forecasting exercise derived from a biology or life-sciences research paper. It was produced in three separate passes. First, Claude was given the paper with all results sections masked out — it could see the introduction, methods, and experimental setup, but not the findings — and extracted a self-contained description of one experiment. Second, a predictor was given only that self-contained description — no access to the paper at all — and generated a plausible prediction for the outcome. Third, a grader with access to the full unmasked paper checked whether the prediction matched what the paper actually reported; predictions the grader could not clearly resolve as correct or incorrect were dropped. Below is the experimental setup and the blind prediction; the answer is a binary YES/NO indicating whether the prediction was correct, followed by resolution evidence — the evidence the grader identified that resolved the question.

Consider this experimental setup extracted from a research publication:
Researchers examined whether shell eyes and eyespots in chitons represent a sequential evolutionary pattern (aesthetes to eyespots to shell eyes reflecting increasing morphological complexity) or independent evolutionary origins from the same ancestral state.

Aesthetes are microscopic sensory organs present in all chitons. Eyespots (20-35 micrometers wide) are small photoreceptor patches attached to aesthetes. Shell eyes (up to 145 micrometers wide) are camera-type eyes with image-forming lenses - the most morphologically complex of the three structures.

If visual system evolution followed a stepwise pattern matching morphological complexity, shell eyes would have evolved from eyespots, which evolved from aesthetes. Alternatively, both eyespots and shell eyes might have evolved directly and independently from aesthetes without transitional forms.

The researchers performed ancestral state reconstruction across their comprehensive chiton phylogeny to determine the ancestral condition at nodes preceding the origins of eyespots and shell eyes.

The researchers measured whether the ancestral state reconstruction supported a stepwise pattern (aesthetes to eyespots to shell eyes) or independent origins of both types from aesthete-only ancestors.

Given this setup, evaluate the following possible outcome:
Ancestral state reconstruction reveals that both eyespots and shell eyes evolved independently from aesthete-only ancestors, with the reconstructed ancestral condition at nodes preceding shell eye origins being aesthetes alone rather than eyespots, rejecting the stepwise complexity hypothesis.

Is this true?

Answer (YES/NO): YES